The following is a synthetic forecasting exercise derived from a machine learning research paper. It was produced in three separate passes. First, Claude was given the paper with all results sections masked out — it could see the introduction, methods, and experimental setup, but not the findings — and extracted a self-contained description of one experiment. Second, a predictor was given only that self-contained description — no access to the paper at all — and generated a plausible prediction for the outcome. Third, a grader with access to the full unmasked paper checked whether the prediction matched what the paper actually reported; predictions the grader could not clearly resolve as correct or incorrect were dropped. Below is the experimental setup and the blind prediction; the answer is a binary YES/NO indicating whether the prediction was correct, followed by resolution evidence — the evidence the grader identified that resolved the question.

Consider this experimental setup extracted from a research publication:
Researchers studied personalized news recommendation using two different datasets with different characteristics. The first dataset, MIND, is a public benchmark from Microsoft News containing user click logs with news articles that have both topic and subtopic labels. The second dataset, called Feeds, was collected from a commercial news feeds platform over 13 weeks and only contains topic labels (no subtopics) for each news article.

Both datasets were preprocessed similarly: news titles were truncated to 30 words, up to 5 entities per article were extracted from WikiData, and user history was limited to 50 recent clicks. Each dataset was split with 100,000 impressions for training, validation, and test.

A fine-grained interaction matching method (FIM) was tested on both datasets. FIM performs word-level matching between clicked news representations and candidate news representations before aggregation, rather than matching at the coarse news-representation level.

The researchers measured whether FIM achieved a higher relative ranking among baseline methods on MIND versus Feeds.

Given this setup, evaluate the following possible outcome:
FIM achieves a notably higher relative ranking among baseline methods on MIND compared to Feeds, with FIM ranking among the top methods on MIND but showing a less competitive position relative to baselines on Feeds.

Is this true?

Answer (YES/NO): NO